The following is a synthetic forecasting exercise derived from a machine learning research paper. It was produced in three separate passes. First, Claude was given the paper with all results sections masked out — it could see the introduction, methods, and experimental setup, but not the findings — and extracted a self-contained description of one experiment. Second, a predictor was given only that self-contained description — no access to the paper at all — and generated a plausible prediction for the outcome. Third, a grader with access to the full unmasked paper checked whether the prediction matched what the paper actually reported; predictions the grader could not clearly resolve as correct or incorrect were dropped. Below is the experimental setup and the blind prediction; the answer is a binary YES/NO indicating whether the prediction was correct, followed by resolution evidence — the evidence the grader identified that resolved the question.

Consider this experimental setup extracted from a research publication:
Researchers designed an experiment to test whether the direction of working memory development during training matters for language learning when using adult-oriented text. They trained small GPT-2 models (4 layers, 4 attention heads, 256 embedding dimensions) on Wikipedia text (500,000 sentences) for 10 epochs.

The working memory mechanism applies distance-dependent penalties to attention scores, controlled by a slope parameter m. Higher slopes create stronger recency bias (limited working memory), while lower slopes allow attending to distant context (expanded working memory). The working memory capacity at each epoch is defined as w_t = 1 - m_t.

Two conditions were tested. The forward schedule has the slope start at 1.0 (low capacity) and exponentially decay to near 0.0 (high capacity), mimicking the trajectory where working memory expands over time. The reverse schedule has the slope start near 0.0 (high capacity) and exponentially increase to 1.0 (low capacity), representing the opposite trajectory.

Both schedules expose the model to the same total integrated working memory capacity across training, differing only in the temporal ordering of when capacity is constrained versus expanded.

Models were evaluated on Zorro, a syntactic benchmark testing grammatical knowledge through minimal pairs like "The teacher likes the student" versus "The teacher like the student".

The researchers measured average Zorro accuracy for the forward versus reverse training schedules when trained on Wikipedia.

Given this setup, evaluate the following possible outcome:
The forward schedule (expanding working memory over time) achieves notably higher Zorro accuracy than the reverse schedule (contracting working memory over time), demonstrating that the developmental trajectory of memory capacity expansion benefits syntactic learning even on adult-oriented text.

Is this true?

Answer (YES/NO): YES